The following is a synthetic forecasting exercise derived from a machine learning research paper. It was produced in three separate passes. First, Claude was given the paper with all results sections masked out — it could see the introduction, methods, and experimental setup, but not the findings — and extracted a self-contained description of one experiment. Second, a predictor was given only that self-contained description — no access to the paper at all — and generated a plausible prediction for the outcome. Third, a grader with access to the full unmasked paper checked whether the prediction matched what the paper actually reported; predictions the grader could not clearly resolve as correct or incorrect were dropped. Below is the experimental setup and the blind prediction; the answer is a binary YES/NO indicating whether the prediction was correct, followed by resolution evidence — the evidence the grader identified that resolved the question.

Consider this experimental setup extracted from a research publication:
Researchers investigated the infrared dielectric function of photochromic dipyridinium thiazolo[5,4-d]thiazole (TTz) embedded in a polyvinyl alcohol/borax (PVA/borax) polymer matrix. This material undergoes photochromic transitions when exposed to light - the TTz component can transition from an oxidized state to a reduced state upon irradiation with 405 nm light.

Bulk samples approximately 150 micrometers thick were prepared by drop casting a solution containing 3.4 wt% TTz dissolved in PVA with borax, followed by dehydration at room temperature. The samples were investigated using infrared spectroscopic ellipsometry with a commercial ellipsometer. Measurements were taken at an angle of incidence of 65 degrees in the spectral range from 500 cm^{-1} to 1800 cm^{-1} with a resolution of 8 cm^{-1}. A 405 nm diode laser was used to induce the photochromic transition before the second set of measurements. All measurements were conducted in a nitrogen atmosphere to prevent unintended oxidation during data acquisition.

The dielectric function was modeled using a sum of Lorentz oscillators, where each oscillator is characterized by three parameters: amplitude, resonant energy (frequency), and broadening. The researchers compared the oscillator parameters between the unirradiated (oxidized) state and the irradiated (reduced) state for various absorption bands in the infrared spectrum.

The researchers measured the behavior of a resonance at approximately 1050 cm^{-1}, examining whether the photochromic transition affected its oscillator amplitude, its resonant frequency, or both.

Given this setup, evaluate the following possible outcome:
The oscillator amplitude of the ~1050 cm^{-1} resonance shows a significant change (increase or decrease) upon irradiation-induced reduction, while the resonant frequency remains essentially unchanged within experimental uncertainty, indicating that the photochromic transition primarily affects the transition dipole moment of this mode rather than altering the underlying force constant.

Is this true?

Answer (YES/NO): YES